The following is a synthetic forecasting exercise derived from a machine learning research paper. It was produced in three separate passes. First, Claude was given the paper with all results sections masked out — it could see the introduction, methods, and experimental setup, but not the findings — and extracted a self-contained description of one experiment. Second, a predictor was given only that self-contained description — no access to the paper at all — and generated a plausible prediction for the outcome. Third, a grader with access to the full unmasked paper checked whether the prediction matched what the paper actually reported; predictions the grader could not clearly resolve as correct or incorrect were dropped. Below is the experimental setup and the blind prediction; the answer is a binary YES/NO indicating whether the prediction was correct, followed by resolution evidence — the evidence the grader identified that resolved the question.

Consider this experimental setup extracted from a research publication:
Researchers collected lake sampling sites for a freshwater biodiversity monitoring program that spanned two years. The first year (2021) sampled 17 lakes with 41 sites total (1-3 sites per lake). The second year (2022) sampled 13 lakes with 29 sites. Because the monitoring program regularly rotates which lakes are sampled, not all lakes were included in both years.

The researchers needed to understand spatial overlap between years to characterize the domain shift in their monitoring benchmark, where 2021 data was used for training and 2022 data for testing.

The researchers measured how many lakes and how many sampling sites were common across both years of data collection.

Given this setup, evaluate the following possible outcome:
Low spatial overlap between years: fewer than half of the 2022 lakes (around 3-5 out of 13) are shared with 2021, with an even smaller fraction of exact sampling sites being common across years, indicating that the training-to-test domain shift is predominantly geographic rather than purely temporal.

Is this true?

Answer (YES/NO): NO